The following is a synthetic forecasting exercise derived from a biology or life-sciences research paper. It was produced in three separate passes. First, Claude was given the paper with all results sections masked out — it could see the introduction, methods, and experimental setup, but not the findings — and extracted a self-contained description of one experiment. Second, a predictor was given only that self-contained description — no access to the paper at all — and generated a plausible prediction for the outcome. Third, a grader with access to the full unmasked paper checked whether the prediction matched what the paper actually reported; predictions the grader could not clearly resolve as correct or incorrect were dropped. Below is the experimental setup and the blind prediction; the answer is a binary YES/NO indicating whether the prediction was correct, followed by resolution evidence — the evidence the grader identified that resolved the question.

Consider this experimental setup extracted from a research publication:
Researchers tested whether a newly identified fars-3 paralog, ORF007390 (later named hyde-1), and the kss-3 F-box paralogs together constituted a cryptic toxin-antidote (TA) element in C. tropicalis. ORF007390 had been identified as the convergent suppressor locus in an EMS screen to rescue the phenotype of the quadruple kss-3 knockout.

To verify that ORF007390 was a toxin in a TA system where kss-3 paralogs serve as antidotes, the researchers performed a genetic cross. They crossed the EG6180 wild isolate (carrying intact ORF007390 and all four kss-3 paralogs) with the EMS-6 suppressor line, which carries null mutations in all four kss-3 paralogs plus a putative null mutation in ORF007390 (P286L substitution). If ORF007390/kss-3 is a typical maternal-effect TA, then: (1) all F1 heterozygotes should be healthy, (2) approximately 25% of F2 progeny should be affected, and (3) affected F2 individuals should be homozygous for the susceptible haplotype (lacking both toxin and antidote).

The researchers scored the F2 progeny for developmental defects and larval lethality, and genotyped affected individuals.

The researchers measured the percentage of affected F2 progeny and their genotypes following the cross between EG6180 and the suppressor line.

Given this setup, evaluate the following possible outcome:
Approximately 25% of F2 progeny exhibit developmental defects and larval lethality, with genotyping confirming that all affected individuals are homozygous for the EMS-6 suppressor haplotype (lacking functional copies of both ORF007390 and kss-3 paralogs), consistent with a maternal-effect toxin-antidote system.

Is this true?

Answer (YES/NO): YES